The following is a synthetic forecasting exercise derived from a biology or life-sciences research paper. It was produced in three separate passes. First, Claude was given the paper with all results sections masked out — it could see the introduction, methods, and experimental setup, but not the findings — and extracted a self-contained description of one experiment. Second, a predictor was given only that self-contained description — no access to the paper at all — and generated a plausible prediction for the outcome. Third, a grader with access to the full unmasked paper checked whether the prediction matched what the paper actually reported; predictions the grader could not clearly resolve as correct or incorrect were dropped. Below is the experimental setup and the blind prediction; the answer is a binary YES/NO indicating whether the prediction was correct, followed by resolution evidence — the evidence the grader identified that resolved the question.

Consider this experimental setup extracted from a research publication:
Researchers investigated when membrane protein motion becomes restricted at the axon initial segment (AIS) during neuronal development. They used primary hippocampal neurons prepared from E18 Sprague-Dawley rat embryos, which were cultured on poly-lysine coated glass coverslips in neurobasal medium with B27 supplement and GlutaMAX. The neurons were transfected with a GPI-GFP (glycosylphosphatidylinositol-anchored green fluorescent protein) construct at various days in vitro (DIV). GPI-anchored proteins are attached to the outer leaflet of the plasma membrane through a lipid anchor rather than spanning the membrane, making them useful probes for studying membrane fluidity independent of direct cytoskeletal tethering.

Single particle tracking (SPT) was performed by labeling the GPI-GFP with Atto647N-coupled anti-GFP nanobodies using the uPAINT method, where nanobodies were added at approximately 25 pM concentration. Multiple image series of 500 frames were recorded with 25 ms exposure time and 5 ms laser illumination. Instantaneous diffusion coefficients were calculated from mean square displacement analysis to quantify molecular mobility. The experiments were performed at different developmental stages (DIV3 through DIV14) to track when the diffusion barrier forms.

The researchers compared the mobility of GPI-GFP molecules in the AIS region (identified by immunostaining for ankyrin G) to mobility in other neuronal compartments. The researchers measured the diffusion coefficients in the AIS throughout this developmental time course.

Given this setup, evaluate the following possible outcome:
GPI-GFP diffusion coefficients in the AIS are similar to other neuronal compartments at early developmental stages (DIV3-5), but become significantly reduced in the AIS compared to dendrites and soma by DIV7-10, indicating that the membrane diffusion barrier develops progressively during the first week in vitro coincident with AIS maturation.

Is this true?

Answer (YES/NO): NO